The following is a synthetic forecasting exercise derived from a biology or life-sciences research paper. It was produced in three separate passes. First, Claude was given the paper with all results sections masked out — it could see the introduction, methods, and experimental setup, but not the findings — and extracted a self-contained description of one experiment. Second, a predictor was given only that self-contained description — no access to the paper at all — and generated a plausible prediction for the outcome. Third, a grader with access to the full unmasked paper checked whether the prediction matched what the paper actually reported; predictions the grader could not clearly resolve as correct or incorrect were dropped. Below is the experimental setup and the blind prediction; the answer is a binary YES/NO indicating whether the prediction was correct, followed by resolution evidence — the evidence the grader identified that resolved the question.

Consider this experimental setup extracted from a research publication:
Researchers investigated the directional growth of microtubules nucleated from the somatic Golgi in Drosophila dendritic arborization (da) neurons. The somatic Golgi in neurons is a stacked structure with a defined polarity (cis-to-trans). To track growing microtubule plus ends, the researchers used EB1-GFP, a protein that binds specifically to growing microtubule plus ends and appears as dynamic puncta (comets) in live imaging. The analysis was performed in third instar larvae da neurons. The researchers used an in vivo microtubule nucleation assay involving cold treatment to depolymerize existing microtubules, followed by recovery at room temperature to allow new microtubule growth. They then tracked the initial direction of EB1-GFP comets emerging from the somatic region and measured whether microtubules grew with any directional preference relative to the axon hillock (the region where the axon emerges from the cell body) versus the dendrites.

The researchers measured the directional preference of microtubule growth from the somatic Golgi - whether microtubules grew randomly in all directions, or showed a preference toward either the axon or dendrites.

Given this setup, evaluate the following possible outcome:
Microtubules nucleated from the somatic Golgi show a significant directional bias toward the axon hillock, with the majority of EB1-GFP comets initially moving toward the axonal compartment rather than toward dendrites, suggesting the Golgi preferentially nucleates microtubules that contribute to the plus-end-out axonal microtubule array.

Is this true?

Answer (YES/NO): YES